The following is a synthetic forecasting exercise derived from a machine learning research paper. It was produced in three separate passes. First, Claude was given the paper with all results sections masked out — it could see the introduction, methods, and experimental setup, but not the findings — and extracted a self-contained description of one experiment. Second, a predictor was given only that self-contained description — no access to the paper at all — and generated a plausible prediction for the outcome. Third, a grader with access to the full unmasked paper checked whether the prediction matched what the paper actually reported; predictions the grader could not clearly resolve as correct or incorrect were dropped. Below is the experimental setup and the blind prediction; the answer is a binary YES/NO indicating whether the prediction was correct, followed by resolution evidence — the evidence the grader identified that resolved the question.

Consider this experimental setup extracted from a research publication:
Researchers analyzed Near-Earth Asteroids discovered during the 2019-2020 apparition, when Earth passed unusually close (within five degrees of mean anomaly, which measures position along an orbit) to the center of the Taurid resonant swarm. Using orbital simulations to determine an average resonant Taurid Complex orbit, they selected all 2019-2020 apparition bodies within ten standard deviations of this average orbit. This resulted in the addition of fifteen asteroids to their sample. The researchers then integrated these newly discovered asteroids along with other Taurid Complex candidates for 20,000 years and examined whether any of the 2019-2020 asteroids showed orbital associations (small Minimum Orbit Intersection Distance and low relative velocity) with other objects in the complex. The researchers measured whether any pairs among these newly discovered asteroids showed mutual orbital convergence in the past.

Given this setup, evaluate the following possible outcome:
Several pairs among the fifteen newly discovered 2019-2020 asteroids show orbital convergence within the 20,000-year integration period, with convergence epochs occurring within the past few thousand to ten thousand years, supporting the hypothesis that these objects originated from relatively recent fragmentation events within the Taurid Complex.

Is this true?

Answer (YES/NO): NO